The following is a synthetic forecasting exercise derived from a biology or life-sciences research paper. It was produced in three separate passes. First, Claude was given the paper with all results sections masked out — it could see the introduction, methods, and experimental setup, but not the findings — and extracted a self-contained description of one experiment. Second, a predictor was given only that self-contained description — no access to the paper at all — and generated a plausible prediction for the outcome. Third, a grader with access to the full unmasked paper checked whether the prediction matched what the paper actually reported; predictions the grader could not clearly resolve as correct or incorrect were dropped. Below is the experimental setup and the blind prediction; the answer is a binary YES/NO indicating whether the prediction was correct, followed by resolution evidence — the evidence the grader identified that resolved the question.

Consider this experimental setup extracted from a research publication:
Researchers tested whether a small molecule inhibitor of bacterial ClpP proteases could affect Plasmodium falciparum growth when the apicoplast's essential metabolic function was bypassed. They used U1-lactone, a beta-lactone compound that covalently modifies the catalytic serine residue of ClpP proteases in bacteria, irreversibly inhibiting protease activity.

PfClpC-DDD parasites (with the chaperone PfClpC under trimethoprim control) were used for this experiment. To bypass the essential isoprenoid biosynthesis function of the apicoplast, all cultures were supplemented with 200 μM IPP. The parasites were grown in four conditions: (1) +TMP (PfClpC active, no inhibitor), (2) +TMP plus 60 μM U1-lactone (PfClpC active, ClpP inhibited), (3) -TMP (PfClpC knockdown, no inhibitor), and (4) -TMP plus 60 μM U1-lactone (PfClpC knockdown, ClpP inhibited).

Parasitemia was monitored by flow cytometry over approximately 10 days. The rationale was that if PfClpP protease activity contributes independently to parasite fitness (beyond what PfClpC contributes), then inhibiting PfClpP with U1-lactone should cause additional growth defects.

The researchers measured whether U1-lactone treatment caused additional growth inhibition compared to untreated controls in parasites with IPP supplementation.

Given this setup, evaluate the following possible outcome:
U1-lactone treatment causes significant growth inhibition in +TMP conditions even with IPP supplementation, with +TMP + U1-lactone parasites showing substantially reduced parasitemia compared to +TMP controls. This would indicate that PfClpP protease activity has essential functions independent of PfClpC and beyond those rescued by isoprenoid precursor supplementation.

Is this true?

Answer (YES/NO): NO